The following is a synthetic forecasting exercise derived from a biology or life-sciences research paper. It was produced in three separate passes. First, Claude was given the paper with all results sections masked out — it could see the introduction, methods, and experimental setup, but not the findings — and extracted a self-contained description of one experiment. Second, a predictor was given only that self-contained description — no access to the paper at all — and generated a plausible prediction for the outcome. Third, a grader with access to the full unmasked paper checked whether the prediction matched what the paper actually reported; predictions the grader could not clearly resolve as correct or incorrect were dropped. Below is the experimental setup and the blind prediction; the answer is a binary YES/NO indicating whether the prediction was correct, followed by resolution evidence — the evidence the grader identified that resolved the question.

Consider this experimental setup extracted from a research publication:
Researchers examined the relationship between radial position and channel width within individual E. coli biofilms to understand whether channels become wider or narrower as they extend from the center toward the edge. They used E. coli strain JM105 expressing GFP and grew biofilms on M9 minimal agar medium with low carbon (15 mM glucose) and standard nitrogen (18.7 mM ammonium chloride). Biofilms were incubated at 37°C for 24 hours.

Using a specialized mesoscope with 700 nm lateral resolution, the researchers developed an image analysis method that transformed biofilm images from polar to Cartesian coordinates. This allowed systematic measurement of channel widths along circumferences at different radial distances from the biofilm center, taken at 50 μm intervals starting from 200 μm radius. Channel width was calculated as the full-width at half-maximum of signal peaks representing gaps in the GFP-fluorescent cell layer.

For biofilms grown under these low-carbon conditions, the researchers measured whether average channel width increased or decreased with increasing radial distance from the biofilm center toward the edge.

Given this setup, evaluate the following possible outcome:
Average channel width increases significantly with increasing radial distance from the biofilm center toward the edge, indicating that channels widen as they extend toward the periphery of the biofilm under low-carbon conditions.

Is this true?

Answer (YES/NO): YES